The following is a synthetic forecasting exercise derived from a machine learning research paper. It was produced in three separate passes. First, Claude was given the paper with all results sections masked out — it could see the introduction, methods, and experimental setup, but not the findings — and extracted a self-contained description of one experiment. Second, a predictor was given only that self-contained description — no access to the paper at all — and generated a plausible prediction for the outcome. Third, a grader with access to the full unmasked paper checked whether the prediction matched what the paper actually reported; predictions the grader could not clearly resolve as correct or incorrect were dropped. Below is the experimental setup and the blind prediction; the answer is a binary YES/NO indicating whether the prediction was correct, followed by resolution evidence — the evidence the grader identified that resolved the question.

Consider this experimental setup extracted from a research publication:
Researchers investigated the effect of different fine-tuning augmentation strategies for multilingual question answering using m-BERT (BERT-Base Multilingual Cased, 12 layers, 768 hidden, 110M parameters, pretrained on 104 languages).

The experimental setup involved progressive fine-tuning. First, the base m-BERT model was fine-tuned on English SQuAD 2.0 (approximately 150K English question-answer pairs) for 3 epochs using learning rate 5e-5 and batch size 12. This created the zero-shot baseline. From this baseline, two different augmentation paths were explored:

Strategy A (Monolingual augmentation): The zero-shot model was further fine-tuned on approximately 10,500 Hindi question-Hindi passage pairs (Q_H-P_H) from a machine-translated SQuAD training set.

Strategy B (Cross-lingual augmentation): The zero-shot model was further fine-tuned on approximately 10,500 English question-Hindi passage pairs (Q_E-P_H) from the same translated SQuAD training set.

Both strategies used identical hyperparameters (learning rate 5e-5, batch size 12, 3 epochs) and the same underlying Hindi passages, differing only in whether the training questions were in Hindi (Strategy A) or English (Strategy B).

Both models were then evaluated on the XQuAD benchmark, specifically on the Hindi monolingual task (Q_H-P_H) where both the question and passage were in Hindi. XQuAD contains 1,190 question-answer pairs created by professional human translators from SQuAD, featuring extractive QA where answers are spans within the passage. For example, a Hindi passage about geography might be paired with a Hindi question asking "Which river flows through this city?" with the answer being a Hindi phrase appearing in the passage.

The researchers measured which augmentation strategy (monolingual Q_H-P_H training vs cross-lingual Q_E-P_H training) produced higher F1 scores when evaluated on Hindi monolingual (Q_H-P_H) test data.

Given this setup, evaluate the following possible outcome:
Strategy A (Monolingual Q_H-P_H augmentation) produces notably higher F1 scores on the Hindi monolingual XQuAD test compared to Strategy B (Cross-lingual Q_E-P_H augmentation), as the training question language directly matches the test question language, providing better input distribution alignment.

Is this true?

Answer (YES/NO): NO